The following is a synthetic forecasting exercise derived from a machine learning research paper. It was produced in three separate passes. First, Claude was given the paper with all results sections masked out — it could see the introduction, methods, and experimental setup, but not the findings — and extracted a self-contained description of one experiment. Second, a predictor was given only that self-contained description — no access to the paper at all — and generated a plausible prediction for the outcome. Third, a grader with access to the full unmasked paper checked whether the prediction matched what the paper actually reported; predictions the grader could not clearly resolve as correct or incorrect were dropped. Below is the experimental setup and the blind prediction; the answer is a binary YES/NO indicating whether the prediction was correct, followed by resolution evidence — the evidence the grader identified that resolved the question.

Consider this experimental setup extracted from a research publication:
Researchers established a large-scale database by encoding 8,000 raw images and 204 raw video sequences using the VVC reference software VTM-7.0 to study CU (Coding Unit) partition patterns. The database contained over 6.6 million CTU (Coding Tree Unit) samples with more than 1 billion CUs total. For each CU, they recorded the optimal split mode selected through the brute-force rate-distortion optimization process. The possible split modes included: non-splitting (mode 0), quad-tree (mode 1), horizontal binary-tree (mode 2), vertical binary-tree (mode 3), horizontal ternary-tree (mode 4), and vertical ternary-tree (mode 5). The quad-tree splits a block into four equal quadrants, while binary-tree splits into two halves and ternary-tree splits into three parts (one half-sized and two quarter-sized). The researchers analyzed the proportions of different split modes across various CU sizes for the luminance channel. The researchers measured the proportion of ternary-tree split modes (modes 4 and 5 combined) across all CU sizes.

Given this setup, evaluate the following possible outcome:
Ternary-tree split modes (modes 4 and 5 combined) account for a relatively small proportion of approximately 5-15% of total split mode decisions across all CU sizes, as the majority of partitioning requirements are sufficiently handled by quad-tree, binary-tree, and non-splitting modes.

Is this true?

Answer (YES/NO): YES